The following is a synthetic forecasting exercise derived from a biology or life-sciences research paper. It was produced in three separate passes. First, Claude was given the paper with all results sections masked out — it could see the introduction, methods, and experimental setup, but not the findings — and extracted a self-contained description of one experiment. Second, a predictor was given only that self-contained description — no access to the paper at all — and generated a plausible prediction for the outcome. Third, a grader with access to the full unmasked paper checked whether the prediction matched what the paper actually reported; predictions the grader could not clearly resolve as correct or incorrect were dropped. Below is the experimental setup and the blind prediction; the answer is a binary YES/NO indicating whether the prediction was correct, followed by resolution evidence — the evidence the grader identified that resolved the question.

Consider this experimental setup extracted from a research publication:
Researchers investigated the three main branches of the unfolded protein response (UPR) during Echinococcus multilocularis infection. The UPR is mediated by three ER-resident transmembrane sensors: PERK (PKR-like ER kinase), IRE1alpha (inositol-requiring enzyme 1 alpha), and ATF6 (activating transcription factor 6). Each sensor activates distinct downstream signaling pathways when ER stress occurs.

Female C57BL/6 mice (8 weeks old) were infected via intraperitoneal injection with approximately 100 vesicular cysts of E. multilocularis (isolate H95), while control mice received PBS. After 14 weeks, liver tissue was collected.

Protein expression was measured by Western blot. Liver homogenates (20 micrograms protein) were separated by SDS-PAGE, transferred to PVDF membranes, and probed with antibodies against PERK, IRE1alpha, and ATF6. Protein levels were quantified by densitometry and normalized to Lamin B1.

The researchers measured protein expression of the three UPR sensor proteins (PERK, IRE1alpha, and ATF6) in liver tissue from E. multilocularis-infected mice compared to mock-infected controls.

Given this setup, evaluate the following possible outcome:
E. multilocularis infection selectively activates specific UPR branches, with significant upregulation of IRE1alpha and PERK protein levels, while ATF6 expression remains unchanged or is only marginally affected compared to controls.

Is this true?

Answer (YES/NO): NO